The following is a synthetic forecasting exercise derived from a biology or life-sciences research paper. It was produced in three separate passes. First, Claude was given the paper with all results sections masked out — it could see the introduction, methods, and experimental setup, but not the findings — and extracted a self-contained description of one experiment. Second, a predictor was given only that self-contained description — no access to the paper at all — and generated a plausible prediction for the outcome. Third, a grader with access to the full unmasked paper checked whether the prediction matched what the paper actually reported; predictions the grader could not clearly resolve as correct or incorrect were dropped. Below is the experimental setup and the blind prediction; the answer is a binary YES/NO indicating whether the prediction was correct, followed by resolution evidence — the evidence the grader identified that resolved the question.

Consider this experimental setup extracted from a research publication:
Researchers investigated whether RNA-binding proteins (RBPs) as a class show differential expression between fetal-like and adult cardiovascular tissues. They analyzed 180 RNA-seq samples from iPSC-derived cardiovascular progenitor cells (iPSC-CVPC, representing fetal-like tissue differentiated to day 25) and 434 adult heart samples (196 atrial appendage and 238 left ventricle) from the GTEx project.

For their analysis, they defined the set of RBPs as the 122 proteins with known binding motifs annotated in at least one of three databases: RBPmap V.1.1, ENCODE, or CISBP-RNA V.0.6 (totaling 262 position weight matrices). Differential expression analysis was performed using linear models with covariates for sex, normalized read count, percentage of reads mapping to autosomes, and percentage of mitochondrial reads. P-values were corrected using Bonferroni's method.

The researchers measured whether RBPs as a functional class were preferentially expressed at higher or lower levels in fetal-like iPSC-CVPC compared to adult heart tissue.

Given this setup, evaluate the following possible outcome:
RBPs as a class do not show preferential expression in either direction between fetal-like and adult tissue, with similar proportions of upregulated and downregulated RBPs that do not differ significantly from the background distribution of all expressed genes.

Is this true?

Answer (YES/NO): NO